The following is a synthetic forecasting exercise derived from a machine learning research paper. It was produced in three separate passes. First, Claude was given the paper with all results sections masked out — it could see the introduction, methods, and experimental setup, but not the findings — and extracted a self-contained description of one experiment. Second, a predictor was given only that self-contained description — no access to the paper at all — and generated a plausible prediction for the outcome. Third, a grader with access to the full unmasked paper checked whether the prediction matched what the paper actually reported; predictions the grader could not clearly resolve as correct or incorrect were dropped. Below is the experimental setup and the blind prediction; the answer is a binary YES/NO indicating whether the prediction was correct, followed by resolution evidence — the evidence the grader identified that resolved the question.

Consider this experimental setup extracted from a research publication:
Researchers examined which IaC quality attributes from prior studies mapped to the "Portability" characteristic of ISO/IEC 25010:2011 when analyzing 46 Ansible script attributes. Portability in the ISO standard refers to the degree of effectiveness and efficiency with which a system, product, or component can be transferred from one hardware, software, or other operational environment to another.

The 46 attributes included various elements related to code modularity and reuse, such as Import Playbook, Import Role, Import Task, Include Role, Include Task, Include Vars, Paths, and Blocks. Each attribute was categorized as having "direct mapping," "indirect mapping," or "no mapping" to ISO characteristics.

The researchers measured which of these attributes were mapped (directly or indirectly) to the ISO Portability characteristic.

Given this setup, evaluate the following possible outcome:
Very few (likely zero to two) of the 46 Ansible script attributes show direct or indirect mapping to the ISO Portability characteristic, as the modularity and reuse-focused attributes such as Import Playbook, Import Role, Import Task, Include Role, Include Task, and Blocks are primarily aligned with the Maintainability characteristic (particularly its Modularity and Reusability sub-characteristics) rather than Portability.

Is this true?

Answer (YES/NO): NO